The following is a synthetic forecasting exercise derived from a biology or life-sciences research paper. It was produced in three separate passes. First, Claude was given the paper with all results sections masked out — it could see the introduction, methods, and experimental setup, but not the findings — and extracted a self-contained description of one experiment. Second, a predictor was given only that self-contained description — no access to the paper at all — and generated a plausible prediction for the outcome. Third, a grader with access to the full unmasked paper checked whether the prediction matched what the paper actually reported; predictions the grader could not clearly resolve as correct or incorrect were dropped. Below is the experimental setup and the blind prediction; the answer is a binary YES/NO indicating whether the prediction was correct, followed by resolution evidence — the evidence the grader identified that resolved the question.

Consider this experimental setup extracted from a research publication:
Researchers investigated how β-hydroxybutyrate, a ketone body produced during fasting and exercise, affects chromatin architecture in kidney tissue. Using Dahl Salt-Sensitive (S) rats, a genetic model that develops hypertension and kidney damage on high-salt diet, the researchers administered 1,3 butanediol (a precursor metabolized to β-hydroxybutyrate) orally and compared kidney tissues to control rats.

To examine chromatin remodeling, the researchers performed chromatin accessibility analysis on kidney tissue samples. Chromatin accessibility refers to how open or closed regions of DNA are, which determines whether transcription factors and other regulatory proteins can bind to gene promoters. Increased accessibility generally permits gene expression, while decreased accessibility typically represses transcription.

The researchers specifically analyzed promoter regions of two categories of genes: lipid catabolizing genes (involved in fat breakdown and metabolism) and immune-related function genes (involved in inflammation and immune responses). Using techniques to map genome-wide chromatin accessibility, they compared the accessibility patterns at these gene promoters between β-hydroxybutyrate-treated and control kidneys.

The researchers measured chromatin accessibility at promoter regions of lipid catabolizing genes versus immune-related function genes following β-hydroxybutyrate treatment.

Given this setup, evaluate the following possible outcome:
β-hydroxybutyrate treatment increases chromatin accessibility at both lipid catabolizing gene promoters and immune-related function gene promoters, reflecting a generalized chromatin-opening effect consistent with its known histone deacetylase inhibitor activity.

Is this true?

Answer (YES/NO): NO